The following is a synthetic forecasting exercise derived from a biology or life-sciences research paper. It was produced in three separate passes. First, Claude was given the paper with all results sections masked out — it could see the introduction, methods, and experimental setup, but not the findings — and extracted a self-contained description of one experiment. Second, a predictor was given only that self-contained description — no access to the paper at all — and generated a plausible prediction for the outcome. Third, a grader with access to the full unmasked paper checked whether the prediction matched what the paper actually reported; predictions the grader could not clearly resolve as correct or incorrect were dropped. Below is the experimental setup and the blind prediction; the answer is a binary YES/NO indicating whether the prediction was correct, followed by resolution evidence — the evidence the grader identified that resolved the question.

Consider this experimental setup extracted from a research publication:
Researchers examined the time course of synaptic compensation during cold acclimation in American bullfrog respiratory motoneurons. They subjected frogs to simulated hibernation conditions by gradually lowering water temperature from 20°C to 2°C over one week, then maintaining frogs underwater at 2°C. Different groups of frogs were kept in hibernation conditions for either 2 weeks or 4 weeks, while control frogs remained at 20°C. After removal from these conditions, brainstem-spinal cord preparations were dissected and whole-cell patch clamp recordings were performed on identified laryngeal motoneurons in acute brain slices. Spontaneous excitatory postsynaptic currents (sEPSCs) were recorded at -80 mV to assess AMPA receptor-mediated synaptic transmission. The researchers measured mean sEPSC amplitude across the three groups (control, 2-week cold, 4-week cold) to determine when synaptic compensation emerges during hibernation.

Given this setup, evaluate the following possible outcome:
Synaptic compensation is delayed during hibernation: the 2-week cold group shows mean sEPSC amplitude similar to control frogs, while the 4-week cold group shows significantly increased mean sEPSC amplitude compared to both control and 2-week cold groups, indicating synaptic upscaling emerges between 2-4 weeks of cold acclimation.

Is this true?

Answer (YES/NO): NO